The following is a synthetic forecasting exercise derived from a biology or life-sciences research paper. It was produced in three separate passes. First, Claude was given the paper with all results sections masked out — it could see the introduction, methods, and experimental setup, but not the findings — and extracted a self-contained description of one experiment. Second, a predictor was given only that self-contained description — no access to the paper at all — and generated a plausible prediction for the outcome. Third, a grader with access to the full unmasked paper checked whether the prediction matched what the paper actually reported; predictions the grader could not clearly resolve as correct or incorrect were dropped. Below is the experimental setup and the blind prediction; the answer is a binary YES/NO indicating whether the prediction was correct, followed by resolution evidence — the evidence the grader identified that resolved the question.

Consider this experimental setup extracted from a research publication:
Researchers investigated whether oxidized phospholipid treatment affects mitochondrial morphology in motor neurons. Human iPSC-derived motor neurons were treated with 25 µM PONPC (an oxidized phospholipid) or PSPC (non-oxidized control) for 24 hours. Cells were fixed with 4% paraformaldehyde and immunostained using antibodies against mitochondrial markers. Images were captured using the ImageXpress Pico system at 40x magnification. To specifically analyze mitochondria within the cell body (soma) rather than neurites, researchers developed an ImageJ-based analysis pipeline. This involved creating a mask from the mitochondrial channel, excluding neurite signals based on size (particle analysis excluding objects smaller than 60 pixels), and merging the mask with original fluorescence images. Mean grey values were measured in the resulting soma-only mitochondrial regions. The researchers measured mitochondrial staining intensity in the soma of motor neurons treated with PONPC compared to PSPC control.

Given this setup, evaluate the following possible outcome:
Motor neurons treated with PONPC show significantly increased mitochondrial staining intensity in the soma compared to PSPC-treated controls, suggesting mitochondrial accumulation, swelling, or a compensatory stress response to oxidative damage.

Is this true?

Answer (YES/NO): NO